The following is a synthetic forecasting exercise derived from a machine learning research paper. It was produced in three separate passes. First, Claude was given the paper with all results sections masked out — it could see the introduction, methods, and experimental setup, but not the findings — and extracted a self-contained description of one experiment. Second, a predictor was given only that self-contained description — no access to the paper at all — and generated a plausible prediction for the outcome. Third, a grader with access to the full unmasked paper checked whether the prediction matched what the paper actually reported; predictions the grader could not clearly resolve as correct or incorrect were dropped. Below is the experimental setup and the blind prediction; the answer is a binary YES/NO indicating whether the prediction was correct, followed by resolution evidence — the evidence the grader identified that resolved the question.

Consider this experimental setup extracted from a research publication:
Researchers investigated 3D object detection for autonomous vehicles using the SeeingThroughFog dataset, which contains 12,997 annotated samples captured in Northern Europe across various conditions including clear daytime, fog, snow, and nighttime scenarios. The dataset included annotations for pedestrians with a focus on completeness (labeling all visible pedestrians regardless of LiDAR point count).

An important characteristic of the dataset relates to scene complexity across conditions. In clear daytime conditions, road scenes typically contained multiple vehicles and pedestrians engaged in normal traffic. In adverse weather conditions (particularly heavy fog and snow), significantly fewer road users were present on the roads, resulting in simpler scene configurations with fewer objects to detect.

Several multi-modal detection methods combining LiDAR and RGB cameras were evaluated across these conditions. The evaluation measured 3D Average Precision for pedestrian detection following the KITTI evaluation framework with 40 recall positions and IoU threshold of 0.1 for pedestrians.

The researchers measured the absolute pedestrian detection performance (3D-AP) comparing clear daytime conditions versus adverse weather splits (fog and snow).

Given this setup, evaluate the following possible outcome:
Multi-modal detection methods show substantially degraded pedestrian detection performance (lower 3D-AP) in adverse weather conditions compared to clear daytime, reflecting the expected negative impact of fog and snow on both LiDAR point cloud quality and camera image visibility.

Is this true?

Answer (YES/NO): YES